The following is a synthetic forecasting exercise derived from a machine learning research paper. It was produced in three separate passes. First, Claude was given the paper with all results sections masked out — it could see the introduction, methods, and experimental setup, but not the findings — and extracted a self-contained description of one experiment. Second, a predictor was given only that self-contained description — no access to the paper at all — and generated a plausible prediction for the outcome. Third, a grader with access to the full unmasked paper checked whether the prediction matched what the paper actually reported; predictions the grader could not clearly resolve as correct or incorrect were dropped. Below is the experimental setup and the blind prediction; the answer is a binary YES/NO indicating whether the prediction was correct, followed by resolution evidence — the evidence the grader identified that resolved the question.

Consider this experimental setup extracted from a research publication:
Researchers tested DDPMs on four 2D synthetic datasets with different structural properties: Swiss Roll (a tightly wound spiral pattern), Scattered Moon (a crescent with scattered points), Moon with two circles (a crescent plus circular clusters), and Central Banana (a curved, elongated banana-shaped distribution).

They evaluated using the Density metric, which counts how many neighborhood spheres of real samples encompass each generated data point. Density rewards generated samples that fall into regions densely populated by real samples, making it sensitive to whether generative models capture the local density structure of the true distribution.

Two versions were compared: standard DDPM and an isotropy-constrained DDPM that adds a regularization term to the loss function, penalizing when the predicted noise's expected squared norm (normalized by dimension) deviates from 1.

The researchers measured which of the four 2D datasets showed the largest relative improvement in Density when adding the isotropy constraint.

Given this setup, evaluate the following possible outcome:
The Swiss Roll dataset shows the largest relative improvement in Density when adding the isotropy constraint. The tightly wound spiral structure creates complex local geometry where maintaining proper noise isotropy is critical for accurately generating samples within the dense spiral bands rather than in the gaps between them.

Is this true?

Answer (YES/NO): YES